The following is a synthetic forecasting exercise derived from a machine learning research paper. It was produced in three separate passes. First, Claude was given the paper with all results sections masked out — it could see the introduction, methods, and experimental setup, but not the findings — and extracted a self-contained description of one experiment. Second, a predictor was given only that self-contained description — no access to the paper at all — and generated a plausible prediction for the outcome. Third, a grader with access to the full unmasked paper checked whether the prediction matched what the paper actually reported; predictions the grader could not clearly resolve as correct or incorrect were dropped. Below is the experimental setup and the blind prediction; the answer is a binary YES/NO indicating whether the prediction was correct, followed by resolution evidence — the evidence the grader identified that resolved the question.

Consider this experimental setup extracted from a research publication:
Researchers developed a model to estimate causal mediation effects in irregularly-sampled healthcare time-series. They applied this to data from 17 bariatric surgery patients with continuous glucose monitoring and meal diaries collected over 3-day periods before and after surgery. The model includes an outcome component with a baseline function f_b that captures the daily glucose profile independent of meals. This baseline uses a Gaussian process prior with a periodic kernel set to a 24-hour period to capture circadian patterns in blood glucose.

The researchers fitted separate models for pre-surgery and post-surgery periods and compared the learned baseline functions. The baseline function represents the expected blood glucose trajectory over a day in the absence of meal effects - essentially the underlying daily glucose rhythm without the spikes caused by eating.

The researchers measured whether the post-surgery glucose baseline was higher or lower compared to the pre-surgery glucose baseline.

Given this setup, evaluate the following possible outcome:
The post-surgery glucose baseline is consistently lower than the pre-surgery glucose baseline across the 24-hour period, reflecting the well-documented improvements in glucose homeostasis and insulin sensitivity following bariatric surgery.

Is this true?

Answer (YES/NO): YES